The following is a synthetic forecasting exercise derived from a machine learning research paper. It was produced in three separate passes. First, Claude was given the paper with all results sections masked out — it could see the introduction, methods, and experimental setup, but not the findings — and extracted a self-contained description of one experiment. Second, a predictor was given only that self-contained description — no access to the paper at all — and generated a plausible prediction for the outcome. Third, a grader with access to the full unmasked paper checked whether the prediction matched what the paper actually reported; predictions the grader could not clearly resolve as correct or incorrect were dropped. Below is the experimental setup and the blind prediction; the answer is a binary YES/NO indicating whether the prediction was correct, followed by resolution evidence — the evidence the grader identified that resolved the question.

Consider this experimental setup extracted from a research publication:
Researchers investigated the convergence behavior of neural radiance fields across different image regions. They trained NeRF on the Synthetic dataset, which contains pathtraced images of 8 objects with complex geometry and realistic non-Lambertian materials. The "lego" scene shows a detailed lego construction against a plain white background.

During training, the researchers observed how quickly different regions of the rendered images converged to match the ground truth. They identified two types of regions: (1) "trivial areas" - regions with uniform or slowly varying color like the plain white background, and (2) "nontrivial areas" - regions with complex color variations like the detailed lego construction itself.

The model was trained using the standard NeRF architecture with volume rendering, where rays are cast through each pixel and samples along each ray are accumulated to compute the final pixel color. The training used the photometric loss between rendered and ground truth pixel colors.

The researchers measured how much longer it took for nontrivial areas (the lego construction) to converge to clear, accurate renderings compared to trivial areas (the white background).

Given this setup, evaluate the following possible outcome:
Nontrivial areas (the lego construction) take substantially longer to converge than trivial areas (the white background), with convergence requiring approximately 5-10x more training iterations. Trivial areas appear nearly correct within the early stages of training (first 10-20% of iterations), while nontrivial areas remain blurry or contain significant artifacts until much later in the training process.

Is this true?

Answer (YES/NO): NO